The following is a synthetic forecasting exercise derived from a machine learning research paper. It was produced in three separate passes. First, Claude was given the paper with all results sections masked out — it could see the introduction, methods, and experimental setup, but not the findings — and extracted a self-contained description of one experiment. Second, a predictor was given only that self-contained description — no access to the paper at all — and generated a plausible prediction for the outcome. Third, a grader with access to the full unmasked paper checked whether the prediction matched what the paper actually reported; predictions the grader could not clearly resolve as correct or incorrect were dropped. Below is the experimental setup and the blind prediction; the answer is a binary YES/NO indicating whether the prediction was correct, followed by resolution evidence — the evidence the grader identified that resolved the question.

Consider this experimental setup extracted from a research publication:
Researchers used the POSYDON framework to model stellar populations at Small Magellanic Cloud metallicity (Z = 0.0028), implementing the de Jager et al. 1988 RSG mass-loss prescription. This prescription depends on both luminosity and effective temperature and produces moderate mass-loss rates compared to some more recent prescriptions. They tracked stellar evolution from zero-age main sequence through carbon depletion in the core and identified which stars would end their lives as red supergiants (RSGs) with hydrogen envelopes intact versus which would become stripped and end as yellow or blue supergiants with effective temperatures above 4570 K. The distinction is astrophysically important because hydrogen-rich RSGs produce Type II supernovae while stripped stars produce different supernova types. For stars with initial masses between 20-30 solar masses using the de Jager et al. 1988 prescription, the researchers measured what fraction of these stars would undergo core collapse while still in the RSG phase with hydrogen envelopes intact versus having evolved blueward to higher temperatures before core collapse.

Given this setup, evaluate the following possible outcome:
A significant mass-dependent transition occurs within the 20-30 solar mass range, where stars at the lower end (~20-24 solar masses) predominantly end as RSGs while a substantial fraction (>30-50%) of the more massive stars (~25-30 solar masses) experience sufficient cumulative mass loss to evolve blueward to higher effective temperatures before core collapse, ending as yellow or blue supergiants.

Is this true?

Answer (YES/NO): NO